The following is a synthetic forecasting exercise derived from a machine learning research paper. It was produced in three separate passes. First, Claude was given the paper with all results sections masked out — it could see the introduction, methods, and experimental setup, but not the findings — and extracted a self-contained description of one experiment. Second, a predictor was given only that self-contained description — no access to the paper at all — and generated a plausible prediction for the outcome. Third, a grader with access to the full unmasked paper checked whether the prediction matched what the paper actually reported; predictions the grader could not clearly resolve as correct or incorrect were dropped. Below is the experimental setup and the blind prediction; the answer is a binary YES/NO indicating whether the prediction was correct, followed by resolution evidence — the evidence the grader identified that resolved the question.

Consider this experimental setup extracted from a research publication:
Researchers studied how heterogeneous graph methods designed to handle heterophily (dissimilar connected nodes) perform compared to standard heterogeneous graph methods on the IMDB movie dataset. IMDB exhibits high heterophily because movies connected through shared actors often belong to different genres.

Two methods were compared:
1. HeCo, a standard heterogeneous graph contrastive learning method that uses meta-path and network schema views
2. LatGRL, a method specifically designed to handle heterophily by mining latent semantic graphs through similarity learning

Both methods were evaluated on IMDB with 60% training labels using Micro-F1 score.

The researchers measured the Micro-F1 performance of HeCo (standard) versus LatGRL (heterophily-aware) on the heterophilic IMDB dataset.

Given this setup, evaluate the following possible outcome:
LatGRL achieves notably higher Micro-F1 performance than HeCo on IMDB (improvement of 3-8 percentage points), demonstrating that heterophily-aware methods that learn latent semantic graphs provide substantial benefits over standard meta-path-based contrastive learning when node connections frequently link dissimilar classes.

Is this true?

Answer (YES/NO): NO